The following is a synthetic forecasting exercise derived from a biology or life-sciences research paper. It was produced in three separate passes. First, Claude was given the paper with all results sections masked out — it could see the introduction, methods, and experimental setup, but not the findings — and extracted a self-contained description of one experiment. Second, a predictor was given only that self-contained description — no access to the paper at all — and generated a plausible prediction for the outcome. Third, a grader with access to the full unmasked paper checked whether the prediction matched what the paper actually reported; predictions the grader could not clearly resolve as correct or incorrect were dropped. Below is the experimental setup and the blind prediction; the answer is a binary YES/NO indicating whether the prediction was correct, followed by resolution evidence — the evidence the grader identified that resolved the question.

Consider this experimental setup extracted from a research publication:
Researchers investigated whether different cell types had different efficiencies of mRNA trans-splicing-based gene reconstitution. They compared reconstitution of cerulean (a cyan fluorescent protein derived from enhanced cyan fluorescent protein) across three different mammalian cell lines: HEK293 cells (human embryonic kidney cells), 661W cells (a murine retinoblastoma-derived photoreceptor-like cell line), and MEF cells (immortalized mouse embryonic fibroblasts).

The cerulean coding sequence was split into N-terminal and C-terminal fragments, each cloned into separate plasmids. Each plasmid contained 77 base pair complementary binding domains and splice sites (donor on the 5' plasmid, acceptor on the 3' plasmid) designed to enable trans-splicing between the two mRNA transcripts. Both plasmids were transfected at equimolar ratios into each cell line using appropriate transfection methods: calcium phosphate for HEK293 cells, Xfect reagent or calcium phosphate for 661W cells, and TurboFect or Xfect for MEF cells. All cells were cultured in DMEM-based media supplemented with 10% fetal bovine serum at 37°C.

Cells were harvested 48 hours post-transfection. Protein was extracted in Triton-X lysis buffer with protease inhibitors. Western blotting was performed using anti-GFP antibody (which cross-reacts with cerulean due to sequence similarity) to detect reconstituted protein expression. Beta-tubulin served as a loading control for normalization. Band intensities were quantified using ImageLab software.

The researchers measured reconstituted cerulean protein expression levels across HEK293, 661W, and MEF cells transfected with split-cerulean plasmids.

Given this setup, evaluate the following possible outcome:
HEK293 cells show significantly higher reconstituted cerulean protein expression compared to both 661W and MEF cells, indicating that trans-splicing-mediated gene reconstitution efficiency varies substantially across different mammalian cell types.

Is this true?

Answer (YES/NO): NO